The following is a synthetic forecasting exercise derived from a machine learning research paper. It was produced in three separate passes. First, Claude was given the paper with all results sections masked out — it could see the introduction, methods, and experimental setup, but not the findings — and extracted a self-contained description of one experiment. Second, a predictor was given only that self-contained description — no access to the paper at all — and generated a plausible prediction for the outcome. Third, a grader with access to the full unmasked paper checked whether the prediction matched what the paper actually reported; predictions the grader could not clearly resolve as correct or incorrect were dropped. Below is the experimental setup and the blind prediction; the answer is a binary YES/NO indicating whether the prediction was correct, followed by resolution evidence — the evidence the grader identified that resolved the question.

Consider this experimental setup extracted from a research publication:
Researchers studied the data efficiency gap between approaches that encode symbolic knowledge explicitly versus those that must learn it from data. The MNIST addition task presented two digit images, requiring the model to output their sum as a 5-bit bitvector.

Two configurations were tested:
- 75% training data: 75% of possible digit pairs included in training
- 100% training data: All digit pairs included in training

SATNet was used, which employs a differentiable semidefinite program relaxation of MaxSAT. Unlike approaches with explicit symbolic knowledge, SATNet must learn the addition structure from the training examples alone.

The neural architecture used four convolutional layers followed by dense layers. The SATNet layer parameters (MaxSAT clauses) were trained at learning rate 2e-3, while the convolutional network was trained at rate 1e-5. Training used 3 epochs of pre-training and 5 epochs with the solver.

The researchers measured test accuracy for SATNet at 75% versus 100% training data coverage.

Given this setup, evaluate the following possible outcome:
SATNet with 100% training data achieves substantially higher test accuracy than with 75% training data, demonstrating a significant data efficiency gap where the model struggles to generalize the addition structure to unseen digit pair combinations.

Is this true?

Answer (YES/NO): YES